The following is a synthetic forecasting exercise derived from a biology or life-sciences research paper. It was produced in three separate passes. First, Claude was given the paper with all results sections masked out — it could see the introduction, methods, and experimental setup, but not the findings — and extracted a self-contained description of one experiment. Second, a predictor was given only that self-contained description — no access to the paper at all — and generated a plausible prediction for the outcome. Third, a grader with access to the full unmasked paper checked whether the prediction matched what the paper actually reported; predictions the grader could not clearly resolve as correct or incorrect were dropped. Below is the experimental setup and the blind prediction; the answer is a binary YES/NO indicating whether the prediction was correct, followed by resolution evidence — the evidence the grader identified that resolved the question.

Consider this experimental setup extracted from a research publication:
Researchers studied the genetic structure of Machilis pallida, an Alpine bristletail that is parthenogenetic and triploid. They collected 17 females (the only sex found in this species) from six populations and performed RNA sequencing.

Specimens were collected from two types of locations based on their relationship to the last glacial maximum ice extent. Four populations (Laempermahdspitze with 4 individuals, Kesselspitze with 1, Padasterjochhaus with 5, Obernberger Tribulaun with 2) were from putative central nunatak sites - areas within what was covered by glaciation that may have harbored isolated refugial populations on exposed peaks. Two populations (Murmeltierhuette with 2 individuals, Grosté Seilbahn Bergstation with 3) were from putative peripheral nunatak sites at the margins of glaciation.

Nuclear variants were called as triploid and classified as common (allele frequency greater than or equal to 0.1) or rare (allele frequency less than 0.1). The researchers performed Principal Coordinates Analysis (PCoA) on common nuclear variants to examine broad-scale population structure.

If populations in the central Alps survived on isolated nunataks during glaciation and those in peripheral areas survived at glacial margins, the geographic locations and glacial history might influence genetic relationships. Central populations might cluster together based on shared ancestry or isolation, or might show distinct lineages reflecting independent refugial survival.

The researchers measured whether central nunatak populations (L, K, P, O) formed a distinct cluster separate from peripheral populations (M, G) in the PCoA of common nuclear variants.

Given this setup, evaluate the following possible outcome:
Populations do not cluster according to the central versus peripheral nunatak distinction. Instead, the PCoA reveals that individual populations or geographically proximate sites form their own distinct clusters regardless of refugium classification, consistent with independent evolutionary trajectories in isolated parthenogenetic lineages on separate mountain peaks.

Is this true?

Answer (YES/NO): NO